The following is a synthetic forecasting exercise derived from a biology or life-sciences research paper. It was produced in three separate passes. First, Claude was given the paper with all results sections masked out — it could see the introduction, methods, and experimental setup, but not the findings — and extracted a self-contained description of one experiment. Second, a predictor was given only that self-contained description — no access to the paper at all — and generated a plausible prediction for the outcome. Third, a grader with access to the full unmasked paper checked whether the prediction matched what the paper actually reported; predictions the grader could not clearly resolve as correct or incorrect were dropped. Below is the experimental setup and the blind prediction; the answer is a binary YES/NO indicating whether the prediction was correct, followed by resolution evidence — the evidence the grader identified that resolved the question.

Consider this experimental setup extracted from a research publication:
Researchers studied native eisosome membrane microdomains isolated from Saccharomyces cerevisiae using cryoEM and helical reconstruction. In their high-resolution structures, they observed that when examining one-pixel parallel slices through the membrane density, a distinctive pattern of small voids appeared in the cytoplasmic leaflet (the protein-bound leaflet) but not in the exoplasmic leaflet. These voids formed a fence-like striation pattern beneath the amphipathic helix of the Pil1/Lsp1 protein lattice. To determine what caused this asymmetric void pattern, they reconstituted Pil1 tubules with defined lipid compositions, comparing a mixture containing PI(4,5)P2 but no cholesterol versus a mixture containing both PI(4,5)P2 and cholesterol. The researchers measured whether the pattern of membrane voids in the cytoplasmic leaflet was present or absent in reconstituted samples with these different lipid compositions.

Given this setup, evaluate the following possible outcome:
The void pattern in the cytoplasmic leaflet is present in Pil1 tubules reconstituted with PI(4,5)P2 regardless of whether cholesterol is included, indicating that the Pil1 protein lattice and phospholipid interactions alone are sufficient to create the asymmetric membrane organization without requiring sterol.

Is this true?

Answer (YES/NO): NO